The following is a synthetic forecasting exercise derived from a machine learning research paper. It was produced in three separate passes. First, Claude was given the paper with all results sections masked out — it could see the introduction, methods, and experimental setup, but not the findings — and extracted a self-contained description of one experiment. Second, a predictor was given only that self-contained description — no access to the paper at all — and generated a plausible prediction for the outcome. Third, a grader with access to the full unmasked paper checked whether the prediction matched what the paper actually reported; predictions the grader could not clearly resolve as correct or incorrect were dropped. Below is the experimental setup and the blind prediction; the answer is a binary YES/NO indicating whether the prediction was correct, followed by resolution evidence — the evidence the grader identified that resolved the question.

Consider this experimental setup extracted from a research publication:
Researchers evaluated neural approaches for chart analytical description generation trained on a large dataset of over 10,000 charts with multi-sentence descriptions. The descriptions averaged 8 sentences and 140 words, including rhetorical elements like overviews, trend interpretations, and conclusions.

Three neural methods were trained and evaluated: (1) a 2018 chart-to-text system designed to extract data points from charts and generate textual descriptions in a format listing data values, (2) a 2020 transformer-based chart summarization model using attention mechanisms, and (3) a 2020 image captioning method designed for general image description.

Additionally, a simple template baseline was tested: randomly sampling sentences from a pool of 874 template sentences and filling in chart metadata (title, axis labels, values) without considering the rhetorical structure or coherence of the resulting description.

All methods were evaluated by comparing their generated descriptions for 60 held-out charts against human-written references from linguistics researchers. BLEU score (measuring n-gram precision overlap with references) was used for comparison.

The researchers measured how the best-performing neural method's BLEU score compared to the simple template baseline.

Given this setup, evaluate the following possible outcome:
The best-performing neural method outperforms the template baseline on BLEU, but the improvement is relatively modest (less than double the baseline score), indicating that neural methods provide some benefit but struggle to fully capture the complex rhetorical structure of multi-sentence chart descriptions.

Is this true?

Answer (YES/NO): NO